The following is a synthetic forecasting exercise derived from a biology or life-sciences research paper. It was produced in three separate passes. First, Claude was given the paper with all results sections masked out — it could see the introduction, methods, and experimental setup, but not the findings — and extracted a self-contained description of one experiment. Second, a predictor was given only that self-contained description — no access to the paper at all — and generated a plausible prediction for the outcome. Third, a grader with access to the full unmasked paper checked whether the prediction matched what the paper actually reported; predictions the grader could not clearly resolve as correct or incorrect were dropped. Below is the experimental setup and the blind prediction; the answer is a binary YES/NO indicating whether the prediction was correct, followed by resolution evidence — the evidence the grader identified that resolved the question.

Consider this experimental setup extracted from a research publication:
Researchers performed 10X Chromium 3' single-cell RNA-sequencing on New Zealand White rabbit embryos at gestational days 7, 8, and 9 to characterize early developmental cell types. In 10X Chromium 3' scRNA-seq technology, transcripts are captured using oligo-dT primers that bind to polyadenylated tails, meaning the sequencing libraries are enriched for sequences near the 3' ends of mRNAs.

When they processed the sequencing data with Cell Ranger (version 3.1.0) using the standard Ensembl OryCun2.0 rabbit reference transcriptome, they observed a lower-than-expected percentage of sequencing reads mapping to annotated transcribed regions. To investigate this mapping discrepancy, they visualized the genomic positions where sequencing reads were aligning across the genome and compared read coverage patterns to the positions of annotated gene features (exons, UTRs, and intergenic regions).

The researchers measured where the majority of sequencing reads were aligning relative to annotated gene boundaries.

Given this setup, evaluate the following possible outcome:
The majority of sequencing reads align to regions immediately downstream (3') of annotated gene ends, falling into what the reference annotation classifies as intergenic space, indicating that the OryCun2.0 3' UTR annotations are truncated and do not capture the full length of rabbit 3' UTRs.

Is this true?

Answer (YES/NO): YES